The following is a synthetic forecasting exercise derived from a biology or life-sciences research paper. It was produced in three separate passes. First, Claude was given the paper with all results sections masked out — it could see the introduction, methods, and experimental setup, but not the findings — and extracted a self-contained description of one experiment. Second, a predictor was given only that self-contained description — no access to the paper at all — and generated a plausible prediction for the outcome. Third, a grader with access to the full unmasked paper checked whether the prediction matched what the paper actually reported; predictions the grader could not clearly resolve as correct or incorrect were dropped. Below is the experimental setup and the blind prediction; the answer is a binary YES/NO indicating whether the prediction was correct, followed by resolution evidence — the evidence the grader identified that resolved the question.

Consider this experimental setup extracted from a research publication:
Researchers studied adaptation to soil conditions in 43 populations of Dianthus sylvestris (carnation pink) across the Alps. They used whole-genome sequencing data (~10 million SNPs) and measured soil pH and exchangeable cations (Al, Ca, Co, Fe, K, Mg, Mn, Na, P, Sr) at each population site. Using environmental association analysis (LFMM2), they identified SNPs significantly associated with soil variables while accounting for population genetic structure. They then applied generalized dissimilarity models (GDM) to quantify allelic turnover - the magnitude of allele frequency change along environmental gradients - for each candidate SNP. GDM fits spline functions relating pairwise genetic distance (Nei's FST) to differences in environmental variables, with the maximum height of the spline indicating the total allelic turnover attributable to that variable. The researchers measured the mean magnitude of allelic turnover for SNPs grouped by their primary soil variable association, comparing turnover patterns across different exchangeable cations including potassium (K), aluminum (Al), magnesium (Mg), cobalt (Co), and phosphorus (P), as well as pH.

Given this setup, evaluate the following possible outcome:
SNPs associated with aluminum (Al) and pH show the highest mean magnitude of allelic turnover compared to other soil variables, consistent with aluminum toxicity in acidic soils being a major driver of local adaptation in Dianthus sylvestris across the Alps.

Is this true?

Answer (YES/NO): NO